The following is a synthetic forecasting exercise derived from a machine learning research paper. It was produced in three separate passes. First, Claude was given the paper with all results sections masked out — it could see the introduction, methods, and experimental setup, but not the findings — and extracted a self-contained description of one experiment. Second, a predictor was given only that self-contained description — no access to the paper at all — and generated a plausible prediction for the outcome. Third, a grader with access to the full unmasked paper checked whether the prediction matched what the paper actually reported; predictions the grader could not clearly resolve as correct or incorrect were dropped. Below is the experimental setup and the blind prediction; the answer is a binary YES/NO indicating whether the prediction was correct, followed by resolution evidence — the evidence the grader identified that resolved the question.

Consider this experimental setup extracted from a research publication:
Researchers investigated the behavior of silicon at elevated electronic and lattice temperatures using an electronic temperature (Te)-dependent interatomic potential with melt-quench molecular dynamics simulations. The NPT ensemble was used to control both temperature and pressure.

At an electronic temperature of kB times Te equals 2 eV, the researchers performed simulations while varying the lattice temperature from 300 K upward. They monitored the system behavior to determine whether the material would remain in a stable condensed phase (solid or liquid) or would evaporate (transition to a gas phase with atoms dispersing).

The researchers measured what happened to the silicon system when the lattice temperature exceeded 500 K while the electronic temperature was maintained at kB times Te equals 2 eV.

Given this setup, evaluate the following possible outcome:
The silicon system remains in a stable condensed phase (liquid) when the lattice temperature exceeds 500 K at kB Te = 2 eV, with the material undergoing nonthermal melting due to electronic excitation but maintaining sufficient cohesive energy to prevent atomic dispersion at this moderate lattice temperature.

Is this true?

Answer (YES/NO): NO